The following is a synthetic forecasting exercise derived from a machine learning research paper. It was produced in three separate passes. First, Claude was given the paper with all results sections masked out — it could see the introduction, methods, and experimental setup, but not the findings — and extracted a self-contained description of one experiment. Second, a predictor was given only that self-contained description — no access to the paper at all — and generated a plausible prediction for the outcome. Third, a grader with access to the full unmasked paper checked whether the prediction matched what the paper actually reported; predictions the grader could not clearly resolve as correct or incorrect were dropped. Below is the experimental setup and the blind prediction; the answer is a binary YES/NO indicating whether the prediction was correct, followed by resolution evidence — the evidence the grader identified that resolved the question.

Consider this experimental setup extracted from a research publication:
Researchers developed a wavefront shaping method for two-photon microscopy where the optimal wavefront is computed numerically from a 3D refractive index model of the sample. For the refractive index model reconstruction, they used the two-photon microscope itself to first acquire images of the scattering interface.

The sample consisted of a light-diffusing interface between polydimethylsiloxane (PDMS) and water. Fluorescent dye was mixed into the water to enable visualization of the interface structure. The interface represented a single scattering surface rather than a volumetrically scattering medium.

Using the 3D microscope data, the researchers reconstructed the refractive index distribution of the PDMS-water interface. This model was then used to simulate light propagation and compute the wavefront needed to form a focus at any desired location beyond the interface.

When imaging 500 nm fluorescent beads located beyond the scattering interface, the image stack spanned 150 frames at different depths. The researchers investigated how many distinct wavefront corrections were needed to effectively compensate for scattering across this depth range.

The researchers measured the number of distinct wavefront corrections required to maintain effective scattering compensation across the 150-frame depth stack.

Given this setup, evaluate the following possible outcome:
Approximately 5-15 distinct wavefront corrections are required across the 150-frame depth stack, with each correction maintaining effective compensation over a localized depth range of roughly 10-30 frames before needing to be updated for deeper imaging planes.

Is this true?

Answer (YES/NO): NO